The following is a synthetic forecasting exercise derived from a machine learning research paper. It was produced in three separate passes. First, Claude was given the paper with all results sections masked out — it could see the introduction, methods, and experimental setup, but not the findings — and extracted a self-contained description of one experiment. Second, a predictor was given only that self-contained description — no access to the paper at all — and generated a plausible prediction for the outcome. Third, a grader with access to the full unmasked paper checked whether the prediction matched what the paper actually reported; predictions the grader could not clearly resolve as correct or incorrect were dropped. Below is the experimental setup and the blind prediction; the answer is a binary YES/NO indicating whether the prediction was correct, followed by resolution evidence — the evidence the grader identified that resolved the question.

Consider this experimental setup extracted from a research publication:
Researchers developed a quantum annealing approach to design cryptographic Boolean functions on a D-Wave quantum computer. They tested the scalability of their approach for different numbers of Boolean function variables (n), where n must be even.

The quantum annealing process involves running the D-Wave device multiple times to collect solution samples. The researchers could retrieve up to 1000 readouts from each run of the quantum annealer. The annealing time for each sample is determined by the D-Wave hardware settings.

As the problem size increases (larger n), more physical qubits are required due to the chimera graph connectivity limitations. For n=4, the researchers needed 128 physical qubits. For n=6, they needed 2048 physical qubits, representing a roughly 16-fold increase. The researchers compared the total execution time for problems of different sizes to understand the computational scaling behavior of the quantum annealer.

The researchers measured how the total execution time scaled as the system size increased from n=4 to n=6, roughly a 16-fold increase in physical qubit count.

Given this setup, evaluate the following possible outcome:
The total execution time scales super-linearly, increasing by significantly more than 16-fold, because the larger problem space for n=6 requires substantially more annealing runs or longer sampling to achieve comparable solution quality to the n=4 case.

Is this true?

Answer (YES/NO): NO